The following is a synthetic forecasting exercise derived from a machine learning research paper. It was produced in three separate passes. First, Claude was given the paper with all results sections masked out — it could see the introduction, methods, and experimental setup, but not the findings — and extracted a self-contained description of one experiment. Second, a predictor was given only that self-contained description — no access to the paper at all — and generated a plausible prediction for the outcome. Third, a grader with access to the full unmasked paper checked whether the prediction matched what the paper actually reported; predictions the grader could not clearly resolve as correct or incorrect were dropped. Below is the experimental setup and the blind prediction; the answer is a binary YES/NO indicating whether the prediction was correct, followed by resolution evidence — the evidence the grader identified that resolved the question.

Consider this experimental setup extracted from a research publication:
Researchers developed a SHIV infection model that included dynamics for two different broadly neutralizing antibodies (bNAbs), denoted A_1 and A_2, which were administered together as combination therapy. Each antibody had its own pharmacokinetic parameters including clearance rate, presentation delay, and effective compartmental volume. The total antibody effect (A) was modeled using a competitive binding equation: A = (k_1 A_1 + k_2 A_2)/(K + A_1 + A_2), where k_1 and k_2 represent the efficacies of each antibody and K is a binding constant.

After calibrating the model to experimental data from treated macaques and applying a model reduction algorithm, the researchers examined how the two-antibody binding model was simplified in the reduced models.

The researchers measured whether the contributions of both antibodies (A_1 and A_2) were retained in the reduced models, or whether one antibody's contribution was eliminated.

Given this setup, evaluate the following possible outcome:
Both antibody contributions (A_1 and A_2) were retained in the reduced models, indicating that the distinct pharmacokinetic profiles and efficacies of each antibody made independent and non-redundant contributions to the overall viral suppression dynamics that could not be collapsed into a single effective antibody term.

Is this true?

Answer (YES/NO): NO